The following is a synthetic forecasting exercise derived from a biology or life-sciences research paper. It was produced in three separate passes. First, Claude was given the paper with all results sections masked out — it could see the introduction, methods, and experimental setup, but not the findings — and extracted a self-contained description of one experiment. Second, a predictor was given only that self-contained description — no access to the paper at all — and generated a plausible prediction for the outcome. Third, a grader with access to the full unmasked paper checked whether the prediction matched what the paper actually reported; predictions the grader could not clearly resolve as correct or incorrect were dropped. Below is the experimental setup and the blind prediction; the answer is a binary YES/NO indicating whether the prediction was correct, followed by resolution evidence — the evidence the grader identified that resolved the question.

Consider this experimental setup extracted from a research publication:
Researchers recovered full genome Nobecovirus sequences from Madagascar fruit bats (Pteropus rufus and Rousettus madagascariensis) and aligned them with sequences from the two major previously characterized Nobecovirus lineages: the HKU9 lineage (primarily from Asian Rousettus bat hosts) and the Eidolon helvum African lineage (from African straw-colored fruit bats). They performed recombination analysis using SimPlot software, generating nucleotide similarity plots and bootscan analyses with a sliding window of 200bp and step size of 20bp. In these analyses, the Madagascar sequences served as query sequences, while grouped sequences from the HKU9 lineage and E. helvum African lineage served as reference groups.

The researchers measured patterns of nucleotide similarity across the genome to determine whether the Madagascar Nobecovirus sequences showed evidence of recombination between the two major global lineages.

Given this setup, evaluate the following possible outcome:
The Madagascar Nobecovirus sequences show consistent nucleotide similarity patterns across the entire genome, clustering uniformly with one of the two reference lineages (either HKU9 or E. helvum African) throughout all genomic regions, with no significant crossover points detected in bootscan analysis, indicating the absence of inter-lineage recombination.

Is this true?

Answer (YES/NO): NO